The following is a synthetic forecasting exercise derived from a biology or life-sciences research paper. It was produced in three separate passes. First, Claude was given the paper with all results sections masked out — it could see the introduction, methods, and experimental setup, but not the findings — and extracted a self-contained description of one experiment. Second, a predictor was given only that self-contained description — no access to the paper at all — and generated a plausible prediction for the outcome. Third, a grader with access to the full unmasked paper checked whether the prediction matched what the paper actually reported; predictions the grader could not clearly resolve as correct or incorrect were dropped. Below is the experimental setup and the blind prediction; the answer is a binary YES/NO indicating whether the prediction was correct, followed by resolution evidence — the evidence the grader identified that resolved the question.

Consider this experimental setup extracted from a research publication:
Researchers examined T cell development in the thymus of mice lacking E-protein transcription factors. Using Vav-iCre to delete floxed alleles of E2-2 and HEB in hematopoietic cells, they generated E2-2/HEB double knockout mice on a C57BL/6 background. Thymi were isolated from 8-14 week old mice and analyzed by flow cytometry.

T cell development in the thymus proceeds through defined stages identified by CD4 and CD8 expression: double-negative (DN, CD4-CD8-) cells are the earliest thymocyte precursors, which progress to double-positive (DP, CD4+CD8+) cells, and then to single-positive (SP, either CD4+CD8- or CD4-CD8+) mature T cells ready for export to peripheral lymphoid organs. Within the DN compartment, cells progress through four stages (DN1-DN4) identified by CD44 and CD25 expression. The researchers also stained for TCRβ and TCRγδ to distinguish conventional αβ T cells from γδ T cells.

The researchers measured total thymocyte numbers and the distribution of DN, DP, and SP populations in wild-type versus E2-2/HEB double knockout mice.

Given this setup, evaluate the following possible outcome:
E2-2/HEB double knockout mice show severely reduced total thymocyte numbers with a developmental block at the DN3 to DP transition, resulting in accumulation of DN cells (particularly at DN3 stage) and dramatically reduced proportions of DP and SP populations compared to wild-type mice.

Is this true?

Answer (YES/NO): NO